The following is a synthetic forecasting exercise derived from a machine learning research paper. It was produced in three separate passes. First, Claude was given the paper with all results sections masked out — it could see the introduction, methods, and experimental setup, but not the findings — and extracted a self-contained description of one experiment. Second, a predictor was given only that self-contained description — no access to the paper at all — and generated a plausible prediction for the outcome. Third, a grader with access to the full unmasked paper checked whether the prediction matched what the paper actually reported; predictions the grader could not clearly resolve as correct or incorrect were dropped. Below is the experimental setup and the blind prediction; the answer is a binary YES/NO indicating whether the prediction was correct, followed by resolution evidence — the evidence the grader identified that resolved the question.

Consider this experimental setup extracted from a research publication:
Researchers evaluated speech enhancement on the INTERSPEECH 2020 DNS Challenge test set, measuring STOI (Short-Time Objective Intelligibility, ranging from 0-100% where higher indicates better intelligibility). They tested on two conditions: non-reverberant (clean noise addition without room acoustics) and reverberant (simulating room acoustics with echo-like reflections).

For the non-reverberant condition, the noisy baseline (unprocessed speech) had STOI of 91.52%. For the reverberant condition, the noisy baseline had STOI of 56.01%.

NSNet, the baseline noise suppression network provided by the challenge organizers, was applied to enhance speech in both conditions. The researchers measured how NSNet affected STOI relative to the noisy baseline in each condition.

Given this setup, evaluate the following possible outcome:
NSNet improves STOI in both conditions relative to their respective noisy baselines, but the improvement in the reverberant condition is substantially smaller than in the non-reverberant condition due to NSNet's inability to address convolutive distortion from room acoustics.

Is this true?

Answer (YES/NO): NO